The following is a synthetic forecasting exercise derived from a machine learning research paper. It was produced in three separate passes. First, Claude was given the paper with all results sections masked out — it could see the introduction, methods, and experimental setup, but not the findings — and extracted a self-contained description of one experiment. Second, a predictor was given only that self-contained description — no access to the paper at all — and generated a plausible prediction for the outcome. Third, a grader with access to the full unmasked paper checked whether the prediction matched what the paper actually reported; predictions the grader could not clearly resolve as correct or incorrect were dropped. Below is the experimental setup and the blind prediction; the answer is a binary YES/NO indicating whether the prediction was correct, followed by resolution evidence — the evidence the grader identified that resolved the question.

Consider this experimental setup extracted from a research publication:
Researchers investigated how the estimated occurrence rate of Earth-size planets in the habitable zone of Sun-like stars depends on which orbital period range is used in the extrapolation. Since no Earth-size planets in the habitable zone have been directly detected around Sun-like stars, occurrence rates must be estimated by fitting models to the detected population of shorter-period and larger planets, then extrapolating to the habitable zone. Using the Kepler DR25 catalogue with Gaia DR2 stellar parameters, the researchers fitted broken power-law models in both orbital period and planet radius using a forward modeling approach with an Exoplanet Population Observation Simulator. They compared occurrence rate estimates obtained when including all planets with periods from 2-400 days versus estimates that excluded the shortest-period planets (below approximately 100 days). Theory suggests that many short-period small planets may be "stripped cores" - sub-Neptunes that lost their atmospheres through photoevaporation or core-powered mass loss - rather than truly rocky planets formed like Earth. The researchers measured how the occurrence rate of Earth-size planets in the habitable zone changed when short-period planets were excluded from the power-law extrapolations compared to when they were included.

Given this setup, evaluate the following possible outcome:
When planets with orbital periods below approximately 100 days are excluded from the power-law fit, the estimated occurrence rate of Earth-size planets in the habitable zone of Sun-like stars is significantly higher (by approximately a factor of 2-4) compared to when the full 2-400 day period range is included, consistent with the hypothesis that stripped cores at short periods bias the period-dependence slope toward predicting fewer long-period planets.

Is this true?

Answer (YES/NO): NO